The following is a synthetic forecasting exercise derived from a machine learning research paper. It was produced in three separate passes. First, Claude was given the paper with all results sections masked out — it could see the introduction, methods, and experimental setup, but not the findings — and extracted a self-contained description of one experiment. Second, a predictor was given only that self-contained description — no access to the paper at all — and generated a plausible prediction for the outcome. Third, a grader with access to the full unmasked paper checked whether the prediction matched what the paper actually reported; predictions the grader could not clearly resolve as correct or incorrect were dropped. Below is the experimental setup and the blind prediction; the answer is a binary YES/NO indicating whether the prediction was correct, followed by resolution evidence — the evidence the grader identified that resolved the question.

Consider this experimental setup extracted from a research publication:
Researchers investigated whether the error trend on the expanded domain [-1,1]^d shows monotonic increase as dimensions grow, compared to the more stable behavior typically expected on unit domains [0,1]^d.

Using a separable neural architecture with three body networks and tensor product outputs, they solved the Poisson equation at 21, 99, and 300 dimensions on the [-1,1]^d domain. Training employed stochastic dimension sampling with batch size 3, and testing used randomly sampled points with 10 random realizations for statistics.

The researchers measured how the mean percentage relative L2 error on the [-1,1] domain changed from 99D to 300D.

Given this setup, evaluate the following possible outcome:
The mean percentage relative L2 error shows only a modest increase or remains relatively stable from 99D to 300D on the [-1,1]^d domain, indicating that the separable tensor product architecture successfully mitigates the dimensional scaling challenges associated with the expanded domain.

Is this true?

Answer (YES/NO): NO